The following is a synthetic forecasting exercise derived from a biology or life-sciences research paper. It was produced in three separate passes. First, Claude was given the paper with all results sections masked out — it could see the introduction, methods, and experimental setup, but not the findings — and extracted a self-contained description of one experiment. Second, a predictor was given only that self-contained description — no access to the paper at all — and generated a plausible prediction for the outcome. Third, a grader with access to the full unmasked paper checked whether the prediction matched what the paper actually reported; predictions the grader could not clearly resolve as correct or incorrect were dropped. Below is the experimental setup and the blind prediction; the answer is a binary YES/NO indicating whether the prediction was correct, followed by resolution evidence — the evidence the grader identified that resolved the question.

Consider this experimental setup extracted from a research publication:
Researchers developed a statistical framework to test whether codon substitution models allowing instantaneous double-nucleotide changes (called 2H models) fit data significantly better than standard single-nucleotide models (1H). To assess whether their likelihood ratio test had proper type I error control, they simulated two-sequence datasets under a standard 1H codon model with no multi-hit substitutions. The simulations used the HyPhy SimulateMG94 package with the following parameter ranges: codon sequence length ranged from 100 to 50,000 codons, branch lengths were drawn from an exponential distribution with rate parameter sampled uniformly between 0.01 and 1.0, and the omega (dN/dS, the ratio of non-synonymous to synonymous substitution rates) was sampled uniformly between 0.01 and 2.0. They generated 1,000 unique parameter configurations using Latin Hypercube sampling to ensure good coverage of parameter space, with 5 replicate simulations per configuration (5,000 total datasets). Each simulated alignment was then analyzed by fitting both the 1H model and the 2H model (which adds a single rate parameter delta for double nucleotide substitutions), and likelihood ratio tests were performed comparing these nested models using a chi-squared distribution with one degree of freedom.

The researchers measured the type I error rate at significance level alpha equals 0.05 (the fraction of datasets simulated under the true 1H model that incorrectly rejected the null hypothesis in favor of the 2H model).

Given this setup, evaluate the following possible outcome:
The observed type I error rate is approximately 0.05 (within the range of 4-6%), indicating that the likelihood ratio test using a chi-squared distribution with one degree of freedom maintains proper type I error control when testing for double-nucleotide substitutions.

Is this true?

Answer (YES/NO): NO